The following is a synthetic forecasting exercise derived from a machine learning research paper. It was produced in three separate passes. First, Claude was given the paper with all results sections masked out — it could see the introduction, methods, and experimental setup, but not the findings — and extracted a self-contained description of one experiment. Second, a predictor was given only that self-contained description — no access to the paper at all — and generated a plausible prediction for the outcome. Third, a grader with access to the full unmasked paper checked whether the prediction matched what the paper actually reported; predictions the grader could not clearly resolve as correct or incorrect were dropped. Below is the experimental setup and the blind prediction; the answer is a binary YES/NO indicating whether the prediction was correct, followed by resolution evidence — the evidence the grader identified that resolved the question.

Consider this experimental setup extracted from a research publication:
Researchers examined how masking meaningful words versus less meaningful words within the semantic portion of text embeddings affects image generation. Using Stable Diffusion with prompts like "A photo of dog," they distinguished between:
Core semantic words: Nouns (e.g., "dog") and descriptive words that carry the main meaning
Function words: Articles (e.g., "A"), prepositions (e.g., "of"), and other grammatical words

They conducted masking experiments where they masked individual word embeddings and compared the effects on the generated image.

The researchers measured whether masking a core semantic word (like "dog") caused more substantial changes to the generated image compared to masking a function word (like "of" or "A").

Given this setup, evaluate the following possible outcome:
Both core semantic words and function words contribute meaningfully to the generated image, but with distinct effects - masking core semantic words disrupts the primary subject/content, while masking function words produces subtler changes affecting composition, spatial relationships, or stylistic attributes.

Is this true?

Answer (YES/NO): NO